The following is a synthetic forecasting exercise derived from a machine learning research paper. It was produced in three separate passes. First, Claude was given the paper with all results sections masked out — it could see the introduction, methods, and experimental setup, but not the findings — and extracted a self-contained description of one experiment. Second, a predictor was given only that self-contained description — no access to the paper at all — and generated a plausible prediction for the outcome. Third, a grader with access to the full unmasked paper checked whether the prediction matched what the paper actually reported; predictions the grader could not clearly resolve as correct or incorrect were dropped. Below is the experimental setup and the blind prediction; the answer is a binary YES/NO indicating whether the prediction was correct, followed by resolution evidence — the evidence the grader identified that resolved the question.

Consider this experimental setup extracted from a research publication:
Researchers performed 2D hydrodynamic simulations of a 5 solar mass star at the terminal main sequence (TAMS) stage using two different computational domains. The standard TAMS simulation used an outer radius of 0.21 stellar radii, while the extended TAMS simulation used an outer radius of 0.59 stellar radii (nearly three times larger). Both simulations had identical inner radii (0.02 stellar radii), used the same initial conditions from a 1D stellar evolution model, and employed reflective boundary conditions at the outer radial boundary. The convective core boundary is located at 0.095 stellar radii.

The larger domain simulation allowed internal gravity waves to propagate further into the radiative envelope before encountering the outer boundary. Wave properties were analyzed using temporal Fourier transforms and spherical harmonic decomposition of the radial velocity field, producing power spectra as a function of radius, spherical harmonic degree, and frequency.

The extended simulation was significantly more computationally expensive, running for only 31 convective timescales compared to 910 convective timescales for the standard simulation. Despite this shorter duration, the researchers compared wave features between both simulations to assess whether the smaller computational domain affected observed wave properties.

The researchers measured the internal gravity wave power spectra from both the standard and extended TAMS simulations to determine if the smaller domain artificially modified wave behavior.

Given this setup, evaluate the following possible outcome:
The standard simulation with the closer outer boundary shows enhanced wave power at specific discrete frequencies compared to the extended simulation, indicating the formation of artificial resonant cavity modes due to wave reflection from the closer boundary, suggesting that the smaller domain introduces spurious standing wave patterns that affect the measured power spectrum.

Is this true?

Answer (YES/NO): NO